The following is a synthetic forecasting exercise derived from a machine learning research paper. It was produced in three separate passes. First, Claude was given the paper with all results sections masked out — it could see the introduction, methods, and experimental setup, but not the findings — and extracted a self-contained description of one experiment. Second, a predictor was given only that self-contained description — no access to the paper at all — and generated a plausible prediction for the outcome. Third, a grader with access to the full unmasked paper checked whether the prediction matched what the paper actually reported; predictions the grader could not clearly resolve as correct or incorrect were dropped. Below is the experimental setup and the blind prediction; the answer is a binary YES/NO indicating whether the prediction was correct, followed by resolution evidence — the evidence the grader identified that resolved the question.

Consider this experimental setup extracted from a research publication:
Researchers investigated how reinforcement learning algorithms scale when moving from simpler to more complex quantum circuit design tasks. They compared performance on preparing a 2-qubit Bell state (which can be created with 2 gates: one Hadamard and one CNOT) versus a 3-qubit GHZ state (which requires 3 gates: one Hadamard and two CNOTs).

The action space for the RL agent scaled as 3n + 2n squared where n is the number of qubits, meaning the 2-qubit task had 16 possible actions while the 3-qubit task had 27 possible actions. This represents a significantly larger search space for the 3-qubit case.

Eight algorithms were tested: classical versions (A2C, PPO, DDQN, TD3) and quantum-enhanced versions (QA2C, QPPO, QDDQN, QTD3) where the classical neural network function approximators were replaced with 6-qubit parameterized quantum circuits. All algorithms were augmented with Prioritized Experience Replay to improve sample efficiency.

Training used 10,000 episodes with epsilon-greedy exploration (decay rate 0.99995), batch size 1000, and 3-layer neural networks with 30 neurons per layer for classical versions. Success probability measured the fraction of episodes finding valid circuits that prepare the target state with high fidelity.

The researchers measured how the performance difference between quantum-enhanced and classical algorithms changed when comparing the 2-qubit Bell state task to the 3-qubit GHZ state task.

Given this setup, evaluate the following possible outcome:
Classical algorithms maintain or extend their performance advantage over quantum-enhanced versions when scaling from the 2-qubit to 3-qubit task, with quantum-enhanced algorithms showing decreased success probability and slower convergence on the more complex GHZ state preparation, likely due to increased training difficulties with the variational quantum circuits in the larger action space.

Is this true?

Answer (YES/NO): NO